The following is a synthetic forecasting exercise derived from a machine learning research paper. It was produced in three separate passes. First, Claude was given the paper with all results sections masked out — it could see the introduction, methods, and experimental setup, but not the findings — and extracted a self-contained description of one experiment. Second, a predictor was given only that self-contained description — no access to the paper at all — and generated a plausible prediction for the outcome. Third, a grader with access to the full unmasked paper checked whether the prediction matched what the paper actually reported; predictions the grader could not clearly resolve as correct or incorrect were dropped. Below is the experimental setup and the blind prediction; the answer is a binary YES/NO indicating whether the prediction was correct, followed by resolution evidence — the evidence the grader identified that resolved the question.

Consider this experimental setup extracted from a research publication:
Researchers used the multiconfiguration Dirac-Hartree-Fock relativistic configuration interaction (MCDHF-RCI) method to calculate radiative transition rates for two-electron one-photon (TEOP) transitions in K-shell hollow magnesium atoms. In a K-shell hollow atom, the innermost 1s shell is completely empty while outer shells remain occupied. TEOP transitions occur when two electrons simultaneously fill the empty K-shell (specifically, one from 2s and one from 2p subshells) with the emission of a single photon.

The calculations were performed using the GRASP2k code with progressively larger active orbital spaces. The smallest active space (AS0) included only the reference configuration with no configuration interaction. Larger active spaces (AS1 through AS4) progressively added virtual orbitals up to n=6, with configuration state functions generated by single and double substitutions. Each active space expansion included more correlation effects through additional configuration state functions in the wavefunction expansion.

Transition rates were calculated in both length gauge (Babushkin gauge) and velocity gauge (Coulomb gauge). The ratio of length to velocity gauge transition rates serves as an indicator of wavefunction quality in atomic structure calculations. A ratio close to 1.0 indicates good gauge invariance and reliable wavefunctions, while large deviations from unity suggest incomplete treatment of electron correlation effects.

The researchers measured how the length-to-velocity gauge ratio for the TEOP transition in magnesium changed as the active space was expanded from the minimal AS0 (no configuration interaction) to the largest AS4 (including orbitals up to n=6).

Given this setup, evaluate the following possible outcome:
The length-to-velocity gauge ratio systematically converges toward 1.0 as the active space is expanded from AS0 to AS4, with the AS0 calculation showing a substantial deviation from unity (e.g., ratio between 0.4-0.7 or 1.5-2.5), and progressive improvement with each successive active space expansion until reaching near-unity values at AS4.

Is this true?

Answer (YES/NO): NO